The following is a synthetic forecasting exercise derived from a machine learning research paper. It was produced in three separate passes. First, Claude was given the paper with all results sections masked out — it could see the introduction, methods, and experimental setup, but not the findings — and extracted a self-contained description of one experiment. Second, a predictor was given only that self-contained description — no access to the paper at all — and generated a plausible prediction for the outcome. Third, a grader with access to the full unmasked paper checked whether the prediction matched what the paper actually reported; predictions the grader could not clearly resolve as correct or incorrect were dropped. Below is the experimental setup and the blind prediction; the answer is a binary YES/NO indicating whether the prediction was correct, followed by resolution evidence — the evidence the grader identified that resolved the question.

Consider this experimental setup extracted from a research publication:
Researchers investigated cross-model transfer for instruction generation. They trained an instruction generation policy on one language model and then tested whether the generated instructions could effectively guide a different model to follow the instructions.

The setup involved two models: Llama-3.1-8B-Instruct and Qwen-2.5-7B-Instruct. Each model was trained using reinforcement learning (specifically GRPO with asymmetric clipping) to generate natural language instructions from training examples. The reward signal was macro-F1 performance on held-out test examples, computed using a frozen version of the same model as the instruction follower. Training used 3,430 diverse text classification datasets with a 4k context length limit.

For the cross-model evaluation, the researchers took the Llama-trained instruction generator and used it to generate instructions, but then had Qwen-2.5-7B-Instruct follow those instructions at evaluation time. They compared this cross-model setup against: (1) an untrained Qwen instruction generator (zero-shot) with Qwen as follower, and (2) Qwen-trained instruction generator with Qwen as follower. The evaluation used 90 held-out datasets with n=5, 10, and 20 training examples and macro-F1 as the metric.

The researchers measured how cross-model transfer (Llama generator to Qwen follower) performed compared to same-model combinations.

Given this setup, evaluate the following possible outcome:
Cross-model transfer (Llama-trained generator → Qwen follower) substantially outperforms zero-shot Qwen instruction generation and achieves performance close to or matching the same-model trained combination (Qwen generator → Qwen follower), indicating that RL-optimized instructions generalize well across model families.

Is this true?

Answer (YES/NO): NO